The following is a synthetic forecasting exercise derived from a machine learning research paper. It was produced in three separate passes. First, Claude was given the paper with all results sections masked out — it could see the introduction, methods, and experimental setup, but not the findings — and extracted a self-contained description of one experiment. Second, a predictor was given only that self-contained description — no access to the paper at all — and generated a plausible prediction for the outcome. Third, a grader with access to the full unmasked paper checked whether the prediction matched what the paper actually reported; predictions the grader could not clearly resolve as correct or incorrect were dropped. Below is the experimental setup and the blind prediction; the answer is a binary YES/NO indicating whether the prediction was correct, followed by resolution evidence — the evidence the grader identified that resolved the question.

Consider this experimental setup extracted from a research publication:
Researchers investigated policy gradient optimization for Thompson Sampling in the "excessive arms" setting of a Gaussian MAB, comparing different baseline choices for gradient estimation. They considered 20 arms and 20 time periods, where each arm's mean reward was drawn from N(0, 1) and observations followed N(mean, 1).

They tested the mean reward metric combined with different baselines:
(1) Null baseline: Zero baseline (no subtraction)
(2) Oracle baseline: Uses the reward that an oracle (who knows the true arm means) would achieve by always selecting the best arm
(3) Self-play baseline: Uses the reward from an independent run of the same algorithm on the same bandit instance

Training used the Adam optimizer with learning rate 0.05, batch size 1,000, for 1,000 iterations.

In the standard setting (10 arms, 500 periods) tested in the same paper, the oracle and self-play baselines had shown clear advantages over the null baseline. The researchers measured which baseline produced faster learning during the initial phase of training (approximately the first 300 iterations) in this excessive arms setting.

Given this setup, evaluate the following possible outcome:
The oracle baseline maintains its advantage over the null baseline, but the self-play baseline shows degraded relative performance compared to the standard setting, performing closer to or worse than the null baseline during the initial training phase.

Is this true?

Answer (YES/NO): NO